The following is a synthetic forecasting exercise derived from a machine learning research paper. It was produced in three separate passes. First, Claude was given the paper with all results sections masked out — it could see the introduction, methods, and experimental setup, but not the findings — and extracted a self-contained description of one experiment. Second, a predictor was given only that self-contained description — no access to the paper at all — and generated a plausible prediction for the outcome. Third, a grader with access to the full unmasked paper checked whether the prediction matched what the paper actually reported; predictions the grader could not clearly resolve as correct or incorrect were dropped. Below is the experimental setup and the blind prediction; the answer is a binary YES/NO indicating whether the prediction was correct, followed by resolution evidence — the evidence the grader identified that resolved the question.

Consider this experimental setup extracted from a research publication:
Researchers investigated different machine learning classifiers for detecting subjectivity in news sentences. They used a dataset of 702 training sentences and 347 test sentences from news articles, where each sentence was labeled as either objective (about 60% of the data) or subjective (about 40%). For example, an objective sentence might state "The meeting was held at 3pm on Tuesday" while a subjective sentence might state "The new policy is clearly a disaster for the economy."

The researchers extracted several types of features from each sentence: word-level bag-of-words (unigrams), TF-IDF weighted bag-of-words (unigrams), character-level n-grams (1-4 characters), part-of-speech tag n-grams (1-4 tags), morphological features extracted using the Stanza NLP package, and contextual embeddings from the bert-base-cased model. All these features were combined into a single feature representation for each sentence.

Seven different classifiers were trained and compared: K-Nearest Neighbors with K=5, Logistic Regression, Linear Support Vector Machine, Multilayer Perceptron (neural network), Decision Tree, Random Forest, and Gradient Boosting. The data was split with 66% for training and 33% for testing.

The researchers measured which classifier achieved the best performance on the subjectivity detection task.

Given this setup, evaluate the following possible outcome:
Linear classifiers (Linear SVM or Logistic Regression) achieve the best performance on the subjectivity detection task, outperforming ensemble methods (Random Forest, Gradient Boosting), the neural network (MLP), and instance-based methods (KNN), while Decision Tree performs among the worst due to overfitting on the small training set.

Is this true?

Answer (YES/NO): NO